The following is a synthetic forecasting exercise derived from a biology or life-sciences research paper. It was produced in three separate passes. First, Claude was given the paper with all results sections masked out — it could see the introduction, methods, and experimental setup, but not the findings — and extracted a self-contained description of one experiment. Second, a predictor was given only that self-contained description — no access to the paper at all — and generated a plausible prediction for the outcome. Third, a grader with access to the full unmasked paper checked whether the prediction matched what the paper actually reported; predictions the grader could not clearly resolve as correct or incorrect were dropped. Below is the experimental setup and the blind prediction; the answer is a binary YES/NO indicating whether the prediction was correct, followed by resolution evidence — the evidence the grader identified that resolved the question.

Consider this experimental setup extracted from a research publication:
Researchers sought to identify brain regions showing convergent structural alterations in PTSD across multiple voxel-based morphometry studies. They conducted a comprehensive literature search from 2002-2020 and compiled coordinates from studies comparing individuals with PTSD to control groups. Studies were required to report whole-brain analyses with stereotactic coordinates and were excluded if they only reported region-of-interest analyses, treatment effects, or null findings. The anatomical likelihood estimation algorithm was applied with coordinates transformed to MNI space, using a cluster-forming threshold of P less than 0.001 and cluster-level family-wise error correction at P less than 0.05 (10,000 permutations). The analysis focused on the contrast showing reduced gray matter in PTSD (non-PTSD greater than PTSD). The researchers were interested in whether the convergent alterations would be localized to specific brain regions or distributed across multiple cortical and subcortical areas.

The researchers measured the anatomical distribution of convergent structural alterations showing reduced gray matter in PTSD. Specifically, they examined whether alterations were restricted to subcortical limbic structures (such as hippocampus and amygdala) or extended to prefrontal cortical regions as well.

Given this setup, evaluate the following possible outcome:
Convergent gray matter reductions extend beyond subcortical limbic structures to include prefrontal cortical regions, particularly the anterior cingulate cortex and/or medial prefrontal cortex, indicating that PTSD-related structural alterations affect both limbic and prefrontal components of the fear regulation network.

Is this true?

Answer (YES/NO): NO